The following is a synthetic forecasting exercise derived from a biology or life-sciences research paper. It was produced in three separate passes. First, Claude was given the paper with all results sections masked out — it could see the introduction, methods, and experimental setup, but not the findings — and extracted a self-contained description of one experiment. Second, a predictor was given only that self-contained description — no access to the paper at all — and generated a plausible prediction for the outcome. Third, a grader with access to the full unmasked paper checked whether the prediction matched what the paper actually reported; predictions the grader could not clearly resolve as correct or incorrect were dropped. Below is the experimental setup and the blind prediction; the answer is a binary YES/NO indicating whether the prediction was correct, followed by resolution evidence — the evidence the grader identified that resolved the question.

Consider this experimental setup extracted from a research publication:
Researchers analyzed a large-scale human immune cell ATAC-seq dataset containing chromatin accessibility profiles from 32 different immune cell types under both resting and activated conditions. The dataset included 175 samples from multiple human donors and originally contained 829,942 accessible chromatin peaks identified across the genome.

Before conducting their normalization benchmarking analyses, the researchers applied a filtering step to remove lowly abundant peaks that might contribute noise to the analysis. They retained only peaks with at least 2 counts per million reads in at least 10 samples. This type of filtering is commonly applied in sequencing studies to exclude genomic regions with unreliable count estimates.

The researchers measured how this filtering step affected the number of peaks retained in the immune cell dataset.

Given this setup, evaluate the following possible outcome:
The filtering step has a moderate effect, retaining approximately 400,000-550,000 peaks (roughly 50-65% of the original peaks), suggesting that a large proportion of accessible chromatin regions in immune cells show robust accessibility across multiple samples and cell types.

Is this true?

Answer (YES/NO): NO